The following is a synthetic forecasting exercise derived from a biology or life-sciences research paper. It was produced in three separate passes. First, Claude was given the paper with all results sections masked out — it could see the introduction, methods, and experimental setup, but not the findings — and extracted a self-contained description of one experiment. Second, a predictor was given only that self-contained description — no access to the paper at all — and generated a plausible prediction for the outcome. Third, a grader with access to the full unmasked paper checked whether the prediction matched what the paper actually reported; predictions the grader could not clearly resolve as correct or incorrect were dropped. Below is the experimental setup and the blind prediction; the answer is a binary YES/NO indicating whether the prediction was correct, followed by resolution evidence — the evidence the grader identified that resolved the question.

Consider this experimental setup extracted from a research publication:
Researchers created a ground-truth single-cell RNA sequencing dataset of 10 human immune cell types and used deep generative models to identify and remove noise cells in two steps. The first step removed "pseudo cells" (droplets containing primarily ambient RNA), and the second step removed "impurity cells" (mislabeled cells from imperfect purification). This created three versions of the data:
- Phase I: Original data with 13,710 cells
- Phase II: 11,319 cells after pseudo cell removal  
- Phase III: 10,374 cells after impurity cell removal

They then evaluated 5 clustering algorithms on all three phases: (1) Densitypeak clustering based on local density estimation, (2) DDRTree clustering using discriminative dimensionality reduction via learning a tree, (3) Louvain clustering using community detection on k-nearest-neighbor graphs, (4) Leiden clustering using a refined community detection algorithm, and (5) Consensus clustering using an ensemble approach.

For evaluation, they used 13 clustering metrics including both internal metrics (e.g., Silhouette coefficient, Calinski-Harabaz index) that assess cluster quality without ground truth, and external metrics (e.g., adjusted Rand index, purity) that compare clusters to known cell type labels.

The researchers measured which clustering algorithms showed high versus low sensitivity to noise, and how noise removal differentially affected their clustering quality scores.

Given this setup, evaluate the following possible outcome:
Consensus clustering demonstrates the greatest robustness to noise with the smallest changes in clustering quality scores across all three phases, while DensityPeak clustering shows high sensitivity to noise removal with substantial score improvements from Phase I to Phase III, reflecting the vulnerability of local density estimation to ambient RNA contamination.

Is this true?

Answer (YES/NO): NO